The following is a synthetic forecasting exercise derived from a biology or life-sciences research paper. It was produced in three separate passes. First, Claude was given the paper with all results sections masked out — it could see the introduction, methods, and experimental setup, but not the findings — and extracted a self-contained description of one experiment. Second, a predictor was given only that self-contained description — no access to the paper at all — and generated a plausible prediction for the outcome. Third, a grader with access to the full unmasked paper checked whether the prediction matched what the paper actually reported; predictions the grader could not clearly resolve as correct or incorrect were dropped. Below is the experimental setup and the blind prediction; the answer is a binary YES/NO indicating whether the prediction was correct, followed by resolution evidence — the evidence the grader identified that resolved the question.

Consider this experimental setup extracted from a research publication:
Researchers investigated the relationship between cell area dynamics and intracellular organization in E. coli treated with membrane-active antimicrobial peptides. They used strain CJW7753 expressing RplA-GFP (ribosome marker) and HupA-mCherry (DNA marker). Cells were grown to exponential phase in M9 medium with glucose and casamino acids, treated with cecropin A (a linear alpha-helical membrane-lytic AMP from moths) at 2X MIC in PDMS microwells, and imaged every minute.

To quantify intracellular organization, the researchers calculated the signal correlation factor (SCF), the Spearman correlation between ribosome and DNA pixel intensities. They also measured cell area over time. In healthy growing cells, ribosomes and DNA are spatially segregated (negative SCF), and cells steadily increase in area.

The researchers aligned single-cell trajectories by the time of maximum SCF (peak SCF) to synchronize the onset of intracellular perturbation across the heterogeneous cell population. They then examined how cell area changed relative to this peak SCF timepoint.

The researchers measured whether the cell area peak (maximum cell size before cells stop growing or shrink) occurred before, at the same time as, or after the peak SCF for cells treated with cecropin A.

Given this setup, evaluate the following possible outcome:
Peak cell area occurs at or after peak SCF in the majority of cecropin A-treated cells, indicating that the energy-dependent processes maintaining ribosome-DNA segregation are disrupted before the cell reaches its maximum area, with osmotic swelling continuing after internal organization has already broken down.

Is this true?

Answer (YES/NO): YES